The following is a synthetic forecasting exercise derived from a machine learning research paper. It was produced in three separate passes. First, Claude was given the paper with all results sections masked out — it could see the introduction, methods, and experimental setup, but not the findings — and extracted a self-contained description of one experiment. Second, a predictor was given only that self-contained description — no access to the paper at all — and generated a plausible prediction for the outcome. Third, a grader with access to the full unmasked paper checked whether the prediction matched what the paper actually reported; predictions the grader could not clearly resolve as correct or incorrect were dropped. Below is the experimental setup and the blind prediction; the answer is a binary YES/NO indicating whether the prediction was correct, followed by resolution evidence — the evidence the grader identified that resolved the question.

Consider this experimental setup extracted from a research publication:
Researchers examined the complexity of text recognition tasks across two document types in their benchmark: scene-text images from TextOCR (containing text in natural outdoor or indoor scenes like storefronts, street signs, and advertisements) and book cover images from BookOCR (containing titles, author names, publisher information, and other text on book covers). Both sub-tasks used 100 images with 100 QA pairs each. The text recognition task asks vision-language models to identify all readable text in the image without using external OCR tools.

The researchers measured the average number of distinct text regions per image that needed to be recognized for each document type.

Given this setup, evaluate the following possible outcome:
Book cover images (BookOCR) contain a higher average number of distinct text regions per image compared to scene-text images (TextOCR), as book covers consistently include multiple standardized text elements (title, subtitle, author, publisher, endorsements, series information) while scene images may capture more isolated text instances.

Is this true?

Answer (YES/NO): YES